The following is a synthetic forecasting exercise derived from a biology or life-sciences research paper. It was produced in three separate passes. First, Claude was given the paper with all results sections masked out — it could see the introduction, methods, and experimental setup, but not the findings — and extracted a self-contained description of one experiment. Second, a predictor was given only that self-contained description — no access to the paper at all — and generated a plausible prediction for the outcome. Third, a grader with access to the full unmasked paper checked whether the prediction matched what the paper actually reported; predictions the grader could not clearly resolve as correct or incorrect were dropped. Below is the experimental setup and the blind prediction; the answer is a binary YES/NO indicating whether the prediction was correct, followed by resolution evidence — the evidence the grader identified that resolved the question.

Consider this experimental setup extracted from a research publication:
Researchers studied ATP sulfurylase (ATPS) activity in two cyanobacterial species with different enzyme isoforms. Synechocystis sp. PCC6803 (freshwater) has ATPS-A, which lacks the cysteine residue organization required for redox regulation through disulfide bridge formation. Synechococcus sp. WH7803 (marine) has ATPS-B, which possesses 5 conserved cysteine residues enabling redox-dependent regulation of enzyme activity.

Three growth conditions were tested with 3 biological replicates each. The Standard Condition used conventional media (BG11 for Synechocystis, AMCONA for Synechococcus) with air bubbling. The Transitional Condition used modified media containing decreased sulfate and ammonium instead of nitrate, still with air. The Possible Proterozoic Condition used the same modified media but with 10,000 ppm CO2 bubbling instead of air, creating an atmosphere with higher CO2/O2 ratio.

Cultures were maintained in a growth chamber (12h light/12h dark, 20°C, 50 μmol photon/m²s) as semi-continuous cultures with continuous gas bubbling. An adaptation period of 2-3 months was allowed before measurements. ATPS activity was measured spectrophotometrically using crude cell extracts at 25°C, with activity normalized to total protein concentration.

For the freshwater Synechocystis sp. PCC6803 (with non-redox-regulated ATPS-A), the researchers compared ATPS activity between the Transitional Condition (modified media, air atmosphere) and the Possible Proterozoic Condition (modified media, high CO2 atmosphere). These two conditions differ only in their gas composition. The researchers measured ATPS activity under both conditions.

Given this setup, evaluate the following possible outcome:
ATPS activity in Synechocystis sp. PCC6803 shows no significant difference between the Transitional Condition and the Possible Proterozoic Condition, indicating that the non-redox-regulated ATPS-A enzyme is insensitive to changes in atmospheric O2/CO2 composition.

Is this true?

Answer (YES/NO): NO